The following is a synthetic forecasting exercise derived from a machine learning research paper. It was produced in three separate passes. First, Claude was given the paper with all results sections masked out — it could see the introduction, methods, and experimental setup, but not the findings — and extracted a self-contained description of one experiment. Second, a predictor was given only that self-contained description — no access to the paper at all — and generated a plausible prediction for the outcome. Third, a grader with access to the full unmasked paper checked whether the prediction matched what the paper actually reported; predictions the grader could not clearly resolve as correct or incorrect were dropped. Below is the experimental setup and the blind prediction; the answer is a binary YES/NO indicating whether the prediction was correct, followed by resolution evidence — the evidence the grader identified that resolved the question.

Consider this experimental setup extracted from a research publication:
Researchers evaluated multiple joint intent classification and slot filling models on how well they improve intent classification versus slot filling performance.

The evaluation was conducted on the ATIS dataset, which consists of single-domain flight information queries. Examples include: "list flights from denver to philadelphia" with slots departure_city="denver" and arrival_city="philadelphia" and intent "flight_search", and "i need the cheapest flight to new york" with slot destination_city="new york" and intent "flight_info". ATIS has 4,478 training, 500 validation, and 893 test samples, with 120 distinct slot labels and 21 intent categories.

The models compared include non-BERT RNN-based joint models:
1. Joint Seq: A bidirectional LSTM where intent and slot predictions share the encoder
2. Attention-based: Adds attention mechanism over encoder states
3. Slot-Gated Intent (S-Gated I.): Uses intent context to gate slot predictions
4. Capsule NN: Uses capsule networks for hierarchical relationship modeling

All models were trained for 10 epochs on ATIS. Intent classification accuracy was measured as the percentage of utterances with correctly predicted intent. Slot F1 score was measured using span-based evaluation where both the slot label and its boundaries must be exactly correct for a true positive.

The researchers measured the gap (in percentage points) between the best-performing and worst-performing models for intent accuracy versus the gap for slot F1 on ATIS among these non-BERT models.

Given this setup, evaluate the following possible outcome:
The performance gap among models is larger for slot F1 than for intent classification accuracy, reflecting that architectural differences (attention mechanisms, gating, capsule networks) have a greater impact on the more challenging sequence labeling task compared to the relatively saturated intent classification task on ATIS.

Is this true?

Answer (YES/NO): NO